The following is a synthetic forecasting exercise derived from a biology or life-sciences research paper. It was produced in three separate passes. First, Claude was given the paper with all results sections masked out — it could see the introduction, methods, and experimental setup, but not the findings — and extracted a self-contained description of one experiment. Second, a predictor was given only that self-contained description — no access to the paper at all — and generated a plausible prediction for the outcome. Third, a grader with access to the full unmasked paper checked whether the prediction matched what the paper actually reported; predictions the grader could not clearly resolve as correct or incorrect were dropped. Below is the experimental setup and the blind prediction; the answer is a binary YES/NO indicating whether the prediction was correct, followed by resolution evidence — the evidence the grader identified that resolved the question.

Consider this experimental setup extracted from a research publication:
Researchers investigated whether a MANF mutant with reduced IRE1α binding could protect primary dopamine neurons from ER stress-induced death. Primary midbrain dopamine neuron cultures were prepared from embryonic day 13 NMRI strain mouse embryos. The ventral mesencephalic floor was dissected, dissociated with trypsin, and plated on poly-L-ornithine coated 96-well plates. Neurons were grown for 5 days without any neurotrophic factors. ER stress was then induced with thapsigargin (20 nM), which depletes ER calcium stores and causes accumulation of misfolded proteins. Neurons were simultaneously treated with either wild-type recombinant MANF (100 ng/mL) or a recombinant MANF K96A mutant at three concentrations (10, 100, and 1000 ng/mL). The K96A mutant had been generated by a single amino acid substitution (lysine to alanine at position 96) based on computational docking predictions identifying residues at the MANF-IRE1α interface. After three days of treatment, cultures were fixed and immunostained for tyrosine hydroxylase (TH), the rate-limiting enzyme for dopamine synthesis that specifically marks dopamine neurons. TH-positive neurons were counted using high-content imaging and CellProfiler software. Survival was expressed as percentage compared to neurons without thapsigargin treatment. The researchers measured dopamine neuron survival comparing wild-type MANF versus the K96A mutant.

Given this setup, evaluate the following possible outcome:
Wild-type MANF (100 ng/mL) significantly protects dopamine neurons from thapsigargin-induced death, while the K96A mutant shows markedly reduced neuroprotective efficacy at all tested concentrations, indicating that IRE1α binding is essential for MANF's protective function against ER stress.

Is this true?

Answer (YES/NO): YES